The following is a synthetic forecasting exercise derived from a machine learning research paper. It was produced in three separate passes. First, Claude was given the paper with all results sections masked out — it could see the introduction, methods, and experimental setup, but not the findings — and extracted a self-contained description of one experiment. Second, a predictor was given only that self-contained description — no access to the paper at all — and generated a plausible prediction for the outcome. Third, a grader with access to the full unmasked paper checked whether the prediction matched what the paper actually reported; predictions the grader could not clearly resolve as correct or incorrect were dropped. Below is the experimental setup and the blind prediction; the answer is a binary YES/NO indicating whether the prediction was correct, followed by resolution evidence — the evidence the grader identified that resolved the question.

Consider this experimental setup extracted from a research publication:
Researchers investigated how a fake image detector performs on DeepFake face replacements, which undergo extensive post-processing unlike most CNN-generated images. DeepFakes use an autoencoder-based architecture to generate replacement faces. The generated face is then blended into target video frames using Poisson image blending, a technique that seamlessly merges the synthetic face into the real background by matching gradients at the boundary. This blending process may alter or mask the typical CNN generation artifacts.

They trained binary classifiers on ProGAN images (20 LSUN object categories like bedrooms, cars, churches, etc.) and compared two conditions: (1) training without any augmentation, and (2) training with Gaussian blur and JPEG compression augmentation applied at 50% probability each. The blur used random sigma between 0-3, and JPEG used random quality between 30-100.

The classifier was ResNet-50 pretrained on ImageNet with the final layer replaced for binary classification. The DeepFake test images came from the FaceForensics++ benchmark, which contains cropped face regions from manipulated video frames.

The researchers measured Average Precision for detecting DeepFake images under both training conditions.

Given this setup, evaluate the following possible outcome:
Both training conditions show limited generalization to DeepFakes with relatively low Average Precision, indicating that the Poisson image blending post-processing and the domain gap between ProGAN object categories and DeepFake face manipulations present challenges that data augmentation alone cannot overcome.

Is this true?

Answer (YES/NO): NO